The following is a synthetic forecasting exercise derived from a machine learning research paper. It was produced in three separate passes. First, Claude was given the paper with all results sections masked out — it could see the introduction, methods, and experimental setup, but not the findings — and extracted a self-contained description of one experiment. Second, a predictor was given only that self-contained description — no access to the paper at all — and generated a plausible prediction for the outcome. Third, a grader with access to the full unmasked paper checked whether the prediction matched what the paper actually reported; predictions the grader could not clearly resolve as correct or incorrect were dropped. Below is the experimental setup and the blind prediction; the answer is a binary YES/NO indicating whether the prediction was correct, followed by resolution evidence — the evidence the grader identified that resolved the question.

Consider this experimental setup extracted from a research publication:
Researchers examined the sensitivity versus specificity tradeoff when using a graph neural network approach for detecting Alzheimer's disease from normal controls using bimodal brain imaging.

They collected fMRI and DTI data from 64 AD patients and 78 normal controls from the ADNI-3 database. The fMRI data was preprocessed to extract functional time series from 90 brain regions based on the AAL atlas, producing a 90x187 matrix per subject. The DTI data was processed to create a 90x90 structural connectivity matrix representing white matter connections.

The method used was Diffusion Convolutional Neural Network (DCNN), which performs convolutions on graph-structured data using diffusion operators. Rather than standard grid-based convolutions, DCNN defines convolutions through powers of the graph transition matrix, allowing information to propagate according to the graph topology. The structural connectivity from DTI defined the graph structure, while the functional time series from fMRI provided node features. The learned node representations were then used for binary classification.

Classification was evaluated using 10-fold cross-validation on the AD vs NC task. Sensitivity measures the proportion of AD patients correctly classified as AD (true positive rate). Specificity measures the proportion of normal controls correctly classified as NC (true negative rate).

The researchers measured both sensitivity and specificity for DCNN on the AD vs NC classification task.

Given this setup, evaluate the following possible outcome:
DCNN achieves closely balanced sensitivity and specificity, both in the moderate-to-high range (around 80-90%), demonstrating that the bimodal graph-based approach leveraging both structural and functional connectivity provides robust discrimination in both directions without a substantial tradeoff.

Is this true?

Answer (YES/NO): NO